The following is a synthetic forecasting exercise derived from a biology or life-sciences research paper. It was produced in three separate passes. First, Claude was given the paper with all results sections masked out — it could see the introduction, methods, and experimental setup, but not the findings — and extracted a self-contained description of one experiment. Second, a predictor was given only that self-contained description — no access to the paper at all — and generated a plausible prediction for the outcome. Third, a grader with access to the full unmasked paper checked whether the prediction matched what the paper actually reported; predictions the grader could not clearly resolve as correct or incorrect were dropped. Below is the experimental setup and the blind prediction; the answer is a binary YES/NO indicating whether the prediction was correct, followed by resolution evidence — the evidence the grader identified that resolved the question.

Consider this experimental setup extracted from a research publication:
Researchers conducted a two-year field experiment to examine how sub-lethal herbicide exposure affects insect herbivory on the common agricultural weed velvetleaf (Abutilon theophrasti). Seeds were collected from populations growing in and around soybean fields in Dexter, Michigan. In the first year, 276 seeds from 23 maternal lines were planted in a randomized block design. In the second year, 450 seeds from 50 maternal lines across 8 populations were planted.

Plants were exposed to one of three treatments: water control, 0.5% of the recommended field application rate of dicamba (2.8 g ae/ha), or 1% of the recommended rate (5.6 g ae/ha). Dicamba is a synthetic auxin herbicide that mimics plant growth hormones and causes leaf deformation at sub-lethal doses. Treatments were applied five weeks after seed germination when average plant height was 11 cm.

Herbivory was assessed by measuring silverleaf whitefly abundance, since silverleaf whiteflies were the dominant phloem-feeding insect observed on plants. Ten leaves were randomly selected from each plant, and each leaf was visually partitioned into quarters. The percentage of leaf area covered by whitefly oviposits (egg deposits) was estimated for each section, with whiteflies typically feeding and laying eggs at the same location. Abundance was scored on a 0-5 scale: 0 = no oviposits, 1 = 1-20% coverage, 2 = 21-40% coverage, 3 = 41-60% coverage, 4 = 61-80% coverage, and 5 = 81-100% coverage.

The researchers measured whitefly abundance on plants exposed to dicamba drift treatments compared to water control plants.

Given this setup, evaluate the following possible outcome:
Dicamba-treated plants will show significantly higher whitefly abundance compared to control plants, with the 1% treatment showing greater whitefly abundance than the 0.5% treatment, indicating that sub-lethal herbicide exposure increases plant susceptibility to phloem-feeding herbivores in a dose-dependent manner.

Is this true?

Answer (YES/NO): NO